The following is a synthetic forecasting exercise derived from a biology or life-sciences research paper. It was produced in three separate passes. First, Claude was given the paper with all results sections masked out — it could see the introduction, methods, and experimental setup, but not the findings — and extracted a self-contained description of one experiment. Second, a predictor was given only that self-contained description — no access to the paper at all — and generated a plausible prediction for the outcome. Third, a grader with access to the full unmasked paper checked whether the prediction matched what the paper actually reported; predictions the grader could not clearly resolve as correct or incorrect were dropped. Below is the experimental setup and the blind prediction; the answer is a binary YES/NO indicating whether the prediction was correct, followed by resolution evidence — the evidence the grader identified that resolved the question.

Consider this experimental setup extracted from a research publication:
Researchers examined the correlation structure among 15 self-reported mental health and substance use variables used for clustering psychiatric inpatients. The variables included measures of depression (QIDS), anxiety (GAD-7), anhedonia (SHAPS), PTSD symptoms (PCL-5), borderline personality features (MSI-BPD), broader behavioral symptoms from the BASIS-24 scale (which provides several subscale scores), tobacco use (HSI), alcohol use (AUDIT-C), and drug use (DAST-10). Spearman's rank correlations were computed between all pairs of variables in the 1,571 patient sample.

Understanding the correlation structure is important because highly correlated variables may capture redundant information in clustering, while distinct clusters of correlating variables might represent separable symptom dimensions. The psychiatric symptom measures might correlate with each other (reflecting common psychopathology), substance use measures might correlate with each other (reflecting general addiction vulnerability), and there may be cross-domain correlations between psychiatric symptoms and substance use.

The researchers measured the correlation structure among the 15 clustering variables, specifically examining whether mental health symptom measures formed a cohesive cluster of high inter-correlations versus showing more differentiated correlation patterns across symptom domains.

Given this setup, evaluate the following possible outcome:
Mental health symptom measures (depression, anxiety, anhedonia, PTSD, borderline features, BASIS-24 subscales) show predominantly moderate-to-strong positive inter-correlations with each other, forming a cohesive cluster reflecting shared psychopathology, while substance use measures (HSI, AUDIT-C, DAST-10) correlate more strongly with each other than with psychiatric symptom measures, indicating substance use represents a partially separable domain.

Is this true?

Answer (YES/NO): NO